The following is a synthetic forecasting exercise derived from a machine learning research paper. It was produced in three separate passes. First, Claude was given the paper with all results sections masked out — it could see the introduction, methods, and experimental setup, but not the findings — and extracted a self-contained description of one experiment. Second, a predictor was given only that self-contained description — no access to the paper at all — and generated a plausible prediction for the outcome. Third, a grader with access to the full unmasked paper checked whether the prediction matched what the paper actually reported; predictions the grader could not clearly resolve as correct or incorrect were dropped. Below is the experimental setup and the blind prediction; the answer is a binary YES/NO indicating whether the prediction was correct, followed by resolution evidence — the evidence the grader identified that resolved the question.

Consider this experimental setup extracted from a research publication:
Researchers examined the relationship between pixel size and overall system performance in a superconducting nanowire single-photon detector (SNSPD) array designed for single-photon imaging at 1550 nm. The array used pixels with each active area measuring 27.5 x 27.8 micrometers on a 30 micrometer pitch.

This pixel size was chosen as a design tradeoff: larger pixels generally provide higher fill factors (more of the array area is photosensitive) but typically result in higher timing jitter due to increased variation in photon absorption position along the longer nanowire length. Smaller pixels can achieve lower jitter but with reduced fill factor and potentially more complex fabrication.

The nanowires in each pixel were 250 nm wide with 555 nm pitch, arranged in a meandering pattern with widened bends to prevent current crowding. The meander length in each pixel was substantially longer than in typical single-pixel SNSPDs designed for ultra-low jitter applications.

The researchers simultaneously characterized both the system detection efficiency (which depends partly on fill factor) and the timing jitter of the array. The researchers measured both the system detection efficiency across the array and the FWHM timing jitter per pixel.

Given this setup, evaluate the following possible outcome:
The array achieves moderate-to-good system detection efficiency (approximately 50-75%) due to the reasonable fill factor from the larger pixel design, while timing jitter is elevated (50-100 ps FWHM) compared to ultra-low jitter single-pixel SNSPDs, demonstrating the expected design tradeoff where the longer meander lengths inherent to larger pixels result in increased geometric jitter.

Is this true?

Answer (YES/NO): YES